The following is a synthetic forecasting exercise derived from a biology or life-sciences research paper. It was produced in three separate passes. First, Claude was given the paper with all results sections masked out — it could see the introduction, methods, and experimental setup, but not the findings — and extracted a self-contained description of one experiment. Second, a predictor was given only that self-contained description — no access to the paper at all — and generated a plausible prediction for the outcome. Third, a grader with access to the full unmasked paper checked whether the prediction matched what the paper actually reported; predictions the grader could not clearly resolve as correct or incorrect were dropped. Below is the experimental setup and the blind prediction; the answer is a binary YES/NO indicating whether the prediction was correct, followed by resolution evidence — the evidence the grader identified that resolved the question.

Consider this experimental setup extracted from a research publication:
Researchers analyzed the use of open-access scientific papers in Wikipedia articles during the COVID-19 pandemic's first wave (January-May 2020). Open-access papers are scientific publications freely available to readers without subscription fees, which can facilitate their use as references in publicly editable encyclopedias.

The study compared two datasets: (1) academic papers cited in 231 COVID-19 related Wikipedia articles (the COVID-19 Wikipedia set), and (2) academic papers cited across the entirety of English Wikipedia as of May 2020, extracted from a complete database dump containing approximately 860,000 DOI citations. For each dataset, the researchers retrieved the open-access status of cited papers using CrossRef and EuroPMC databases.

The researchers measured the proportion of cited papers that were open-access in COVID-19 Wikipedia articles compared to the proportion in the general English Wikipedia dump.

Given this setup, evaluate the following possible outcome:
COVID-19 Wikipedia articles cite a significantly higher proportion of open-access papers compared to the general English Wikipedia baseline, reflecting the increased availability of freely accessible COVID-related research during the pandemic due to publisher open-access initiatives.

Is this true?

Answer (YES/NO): YES